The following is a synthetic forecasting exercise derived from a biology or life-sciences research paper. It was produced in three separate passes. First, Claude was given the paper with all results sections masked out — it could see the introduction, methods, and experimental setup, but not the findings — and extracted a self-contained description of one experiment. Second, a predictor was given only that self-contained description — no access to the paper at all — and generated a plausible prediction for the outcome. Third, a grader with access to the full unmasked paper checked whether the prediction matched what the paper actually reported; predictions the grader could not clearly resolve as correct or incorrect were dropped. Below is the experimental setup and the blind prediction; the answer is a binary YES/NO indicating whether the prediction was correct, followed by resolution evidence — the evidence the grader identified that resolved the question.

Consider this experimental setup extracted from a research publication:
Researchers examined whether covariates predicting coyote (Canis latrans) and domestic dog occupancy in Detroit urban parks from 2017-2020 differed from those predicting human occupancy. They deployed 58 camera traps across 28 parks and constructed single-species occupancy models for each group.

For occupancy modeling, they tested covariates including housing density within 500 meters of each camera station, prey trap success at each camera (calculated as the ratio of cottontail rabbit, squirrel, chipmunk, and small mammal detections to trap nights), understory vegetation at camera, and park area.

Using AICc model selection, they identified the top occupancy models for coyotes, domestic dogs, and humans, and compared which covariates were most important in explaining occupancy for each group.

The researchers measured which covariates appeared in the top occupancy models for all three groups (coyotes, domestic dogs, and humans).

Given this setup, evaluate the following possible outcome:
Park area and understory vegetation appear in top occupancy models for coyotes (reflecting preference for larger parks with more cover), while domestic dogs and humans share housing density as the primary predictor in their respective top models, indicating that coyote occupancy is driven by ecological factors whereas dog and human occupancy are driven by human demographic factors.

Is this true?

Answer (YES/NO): NO